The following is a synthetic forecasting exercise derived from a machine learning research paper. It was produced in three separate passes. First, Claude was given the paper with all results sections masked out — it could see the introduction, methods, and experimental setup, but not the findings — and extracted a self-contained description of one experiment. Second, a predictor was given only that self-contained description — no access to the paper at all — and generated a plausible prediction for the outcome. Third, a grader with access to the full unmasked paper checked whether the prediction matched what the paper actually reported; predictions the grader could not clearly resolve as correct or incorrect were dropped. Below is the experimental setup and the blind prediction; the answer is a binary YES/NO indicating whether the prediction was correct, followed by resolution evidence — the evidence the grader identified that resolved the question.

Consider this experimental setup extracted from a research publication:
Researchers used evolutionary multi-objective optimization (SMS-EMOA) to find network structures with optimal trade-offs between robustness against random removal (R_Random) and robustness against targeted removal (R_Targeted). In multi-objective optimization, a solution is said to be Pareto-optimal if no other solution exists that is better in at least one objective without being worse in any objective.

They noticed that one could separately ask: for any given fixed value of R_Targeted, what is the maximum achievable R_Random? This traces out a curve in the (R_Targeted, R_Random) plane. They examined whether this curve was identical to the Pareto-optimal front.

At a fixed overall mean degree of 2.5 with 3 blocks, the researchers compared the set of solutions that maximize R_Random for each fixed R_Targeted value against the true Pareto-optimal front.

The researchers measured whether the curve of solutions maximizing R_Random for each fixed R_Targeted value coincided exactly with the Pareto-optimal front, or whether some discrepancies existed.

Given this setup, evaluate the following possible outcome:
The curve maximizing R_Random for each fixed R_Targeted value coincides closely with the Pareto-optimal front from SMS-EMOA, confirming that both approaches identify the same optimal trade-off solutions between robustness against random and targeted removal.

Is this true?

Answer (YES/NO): NO